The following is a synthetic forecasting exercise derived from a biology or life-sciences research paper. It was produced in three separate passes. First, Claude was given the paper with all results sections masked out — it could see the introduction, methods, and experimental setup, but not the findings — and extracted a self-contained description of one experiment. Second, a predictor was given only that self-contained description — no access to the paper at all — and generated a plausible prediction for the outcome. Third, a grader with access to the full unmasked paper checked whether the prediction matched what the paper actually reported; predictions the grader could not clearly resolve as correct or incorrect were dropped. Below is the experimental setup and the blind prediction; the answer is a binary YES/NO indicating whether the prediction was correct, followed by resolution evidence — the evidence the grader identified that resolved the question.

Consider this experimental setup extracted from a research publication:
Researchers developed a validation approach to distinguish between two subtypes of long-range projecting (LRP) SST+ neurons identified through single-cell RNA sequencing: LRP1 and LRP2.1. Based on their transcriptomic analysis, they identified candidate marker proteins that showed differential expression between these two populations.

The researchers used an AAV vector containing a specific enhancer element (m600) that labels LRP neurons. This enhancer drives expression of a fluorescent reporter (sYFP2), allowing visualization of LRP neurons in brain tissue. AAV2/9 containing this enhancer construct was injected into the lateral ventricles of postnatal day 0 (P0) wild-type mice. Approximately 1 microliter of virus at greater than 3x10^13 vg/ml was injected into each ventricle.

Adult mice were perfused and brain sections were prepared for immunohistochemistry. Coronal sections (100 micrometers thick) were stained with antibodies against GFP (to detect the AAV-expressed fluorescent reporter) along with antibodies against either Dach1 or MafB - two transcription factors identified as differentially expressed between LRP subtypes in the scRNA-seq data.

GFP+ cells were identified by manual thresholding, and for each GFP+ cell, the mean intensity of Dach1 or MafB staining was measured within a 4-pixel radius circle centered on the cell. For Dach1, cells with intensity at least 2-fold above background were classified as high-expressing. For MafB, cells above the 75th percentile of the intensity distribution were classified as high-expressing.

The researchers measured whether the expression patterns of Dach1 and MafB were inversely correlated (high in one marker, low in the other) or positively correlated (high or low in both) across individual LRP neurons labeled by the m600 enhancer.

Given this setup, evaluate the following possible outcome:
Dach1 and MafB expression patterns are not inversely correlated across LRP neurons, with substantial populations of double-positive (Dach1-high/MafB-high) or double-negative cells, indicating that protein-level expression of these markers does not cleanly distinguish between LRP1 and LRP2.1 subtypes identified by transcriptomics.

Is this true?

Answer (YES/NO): NO